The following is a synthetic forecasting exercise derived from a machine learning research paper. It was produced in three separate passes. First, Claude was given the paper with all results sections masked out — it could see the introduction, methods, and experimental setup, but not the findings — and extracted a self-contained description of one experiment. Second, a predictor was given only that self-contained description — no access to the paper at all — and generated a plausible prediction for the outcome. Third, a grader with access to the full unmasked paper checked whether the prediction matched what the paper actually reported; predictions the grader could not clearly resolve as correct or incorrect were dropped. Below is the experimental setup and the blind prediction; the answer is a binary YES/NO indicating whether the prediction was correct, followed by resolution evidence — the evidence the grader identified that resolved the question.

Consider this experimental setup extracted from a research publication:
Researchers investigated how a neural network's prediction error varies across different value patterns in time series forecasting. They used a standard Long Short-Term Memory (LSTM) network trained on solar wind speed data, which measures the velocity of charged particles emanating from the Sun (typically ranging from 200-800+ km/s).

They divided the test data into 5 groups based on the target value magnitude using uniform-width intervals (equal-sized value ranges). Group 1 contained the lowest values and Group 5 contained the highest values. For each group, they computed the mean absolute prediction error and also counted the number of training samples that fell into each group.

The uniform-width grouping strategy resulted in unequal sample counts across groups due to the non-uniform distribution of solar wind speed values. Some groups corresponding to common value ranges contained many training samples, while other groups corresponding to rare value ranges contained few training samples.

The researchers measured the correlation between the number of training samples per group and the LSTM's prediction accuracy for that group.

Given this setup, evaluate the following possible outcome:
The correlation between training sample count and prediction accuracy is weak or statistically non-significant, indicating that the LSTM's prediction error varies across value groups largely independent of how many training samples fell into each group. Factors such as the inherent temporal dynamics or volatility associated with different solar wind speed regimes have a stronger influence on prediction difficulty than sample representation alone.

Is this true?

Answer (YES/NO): NO